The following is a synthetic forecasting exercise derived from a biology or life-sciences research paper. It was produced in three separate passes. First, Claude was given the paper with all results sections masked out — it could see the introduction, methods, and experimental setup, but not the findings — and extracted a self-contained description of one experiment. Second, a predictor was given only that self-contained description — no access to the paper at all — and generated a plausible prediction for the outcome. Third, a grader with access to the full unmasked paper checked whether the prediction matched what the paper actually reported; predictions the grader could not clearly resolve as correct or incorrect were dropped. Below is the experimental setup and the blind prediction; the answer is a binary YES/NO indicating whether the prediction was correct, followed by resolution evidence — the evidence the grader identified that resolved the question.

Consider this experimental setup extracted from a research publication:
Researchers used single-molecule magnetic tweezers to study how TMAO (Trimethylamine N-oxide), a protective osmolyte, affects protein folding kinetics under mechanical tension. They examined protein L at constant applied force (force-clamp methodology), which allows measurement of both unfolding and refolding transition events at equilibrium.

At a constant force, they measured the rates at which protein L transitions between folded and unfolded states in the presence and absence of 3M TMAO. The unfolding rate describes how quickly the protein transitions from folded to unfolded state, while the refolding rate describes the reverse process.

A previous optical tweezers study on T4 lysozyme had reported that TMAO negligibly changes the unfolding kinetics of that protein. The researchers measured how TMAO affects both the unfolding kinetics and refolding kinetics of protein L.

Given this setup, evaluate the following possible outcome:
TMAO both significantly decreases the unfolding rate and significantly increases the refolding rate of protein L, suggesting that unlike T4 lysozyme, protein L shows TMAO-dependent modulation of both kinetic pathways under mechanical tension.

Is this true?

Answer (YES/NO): YES